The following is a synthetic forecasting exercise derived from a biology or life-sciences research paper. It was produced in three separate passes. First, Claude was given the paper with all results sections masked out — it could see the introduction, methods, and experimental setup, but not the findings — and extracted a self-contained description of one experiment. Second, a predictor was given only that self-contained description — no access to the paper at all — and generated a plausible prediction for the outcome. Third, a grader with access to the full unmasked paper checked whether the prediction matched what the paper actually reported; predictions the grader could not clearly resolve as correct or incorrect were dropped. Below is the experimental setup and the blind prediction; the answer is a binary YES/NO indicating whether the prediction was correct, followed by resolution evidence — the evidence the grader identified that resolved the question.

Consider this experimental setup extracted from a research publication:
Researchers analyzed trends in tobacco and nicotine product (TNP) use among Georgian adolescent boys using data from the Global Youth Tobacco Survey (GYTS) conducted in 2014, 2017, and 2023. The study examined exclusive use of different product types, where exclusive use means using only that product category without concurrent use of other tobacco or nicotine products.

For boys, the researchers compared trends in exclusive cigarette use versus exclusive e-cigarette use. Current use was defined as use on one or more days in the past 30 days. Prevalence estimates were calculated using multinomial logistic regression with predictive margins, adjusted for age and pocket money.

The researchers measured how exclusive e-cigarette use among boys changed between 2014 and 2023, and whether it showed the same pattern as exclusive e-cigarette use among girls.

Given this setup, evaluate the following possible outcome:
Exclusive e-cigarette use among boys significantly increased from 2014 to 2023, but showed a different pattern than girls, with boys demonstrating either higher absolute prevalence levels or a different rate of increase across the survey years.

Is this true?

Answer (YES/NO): NO